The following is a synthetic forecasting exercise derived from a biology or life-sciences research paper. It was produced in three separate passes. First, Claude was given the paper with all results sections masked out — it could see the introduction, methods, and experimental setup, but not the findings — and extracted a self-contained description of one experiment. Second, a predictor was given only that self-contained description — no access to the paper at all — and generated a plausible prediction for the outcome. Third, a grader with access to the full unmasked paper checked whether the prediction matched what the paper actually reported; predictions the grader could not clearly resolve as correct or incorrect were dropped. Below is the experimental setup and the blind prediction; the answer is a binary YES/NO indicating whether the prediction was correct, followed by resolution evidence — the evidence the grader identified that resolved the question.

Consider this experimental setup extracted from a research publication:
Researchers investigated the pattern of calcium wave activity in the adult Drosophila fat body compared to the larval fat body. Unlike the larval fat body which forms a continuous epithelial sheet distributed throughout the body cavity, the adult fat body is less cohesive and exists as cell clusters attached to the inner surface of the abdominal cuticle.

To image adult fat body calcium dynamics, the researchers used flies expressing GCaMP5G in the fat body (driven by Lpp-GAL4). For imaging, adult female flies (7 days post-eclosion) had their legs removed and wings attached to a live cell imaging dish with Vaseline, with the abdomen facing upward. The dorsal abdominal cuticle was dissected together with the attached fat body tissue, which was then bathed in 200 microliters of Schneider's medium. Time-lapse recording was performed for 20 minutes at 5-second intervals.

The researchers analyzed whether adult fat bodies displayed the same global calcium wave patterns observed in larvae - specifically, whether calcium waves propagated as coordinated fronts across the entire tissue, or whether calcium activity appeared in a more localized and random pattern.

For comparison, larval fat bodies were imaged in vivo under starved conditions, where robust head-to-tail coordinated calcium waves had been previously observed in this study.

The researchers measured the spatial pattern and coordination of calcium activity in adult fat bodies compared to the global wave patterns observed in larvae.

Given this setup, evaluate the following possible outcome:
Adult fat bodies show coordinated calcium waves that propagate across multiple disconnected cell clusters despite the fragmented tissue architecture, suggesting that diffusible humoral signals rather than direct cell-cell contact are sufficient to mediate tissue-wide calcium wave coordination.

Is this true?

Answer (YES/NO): NO